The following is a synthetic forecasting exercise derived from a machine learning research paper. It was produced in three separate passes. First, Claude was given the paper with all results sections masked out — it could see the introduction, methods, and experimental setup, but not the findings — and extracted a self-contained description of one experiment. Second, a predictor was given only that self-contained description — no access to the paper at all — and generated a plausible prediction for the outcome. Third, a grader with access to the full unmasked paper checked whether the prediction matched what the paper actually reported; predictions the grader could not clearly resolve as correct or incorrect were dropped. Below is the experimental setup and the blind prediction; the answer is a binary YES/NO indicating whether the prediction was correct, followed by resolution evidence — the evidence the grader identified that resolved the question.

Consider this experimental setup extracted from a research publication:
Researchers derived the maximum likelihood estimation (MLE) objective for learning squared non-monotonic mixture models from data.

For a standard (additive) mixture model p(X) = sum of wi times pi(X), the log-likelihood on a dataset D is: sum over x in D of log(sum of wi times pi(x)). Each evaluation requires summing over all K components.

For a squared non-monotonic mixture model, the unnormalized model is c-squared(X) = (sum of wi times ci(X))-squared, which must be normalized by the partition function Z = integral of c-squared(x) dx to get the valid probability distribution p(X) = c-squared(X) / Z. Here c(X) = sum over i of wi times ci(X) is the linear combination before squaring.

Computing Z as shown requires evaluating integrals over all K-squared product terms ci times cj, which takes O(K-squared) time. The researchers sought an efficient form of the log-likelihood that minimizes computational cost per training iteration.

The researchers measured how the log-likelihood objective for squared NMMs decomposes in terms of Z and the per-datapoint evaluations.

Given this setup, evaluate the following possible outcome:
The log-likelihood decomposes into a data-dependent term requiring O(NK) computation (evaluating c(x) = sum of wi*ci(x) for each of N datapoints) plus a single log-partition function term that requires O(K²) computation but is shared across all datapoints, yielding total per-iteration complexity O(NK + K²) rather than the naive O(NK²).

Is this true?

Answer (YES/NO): YES